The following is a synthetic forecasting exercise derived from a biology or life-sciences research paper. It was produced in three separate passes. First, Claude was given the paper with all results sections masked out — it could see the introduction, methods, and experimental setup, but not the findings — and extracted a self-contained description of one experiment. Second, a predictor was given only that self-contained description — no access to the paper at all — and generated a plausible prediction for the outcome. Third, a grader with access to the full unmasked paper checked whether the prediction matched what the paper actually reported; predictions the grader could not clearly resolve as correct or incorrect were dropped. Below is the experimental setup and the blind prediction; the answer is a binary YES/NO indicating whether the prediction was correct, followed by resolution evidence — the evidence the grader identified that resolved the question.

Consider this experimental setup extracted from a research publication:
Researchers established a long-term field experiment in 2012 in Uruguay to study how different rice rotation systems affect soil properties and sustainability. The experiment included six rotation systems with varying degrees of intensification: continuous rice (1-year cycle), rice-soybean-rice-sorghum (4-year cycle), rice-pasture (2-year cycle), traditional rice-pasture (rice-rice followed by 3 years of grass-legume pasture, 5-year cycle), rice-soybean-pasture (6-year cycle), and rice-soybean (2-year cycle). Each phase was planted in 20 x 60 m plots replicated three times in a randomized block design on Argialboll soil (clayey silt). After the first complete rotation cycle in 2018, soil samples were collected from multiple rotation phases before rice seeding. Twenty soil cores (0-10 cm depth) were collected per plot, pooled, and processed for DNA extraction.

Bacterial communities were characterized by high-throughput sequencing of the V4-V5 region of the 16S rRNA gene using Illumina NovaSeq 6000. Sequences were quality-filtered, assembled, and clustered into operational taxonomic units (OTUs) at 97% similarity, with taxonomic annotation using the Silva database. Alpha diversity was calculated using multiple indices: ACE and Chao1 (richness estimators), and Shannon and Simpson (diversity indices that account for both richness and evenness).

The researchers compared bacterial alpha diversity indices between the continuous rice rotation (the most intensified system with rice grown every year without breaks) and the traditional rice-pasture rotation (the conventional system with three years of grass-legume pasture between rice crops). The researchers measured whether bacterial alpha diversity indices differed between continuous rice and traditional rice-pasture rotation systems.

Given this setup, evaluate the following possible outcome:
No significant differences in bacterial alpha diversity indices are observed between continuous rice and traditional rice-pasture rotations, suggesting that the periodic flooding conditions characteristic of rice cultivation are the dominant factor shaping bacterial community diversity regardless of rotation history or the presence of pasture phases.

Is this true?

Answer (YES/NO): NO